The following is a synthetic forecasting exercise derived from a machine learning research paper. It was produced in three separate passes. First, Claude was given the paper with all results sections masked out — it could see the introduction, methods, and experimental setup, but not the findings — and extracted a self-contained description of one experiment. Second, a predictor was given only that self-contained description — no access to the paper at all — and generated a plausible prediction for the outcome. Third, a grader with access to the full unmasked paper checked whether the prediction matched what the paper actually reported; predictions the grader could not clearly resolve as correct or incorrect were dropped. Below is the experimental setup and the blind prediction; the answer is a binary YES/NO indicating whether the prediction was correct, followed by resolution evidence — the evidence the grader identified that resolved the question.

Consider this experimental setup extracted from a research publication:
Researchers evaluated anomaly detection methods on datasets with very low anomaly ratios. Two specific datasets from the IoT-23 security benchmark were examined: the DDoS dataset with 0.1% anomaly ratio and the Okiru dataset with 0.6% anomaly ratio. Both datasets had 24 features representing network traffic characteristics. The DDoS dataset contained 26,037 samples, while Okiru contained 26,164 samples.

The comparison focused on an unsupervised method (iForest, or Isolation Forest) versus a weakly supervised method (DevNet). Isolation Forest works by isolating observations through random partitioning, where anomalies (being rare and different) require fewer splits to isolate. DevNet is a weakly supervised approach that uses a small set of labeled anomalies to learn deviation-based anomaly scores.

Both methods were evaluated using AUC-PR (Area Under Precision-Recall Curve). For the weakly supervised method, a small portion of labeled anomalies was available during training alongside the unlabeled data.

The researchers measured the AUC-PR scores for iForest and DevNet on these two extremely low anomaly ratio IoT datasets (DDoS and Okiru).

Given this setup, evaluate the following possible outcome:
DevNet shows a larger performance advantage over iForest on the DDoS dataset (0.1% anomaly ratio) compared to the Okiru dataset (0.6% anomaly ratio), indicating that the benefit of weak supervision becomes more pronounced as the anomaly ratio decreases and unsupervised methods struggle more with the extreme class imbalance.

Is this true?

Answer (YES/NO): NO